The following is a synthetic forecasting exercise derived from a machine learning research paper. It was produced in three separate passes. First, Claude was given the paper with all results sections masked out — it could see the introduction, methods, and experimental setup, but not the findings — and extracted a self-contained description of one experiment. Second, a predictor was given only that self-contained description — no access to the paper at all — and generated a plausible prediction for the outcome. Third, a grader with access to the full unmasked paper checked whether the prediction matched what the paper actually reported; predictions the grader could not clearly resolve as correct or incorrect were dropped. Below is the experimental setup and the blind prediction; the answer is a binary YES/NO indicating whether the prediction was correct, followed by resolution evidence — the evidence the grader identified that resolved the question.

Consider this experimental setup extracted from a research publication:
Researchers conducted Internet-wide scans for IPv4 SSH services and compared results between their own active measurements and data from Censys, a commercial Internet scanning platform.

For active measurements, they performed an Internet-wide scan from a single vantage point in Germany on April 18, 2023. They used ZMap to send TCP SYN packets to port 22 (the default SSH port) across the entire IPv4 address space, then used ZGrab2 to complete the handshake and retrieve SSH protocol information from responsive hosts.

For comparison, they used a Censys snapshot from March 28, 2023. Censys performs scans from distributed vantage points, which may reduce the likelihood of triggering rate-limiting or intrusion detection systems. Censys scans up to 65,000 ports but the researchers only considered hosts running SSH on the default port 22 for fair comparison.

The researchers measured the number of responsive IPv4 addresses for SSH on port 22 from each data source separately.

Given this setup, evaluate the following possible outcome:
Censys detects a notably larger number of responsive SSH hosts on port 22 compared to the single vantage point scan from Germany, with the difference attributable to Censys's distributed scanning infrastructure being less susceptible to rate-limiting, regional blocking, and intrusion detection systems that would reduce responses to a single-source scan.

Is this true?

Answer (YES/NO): YES